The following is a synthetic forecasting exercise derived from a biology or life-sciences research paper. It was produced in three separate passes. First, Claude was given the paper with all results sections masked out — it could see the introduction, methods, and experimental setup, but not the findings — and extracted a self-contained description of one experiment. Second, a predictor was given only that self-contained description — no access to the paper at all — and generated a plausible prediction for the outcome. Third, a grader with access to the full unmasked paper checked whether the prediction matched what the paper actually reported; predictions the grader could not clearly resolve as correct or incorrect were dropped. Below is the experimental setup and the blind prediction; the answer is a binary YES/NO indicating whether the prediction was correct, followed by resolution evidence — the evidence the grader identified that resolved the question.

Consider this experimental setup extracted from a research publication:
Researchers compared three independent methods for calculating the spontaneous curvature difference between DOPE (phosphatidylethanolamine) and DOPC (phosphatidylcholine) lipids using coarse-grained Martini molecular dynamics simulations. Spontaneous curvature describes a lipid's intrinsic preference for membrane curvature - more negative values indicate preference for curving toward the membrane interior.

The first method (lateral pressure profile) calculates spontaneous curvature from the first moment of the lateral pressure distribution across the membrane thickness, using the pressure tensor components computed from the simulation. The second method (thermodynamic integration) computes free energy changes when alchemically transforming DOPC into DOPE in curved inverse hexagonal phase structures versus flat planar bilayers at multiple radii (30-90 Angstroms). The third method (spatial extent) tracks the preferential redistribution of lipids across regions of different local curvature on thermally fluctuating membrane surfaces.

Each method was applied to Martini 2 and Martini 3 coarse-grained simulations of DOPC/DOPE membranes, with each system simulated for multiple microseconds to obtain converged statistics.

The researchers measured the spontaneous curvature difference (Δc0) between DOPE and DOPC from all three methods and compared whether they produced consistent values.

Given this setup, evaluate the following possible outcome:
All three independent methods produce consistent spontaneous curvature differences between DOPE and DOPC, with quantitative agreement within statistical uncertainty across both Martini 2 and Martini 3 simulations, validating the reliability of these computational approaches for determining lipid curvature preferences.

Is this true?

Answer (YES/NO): NO